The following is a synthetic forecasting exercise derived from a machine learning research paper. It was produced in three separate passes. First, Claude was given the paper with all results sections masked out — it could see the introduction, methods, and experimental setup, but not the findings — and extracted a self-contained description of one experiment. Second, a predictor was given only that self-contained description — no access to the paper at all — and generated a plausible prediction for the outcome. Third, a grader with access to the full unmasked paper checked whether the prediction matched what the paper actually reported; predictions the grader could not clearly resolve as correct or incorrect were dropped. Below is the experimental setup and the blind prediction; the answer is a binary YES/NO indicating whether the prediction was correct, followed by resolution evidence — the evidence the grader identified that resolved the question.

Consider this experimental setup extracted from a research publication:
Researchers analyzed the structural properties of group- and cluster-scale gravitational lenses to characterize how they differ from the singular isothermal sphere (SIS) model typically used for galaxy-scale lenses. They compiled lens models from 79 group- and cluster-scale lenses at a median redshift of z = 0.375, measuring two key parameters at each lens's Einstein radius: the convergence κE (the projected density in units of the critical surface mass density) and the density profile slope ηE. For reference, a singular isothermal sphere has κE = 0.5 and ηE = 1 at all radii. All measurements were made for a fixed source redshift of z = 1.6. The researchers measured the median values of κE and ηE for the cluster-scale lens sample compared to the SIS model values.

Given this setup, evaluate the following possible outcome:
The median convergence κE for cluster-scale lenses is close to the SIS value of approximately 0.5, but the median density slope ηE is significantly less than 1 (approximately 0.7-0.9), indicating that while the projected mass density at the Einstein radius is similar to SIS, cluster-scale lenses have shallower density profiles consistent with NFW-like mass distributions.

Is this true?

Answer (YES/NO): NO